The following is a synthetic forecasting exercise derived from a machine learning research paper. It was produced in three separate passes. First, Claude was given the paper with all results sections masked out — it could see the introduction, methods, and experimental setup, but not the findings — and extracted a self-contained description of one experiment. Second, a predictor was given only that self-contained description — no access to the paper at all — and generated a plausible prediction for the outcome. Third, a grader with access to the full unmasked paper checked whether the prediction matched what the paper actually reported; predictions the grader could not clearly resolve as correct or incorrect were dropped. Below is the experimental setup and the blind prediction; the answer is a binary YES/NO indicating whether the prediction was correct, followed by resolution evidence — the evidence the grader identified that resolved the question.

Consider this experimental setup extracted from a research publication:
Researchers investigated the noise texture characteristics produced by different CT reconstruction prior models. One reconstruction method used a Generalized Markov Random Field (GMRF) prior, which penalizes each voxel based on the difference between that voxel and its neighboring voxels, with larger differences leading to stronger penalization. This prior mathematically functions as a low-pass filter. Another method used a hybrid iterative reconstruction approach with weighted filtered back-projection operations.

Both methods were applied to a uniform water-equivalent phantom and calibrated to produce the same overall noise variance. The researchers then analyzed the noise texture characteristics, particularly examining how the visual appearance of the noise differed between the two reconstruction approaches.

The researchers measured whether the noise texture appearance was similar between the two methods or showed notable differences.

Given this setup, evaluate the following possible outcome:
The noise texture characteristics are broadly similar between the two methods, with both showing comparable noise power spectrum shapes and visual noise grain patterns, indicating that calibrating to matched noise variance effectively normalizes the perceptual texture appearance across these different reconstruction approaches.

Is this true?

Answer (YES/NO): NO